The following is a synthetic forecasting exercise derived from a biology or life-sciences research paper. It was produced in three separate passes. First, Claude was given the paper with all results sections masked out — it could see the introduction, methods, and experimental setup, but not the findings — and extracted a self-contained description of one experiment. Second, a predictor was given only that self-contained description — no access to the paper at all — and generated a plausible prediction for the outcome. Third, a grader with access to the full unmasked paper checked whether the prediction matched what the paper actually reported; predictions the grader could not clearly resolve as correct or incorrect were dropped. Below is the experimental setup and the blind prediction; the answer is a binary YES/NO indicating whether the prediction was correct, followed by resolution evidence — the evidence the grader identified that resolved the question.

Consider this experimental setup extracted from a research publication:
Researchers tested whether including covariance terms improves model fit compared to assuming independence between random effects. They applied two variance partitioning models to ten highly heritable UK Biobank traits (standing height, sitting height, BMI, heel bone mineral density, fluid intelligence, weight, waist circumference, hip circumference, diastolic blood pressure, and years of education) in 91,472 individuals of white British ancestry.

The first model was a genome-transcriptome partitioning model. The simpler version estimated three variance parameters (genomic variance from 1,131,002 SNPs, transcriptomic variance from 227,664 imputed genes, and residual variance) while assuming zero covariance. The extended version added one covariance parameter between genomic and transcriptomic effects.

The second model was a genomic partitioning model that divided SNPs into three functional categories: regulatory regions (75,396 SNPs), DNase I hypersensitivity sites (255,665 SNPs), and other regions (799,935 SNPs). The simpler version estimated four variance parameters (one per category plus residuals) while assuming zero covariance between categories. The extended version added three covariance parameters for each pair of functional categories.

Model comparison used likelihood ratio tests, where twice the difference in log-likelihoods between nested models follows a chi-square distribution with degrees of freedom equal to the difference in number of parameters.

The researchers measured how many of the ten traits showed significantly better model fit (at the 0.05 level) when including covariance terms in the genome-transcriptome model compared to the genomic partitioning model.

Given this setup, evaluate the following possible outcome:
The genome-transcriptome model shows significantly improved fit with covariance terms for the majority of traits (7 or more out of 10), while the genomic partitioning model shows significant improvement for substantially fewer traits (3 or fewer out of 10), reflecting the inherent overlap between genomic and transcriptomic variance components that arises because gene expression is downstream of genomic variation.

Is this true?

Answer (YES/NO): NO